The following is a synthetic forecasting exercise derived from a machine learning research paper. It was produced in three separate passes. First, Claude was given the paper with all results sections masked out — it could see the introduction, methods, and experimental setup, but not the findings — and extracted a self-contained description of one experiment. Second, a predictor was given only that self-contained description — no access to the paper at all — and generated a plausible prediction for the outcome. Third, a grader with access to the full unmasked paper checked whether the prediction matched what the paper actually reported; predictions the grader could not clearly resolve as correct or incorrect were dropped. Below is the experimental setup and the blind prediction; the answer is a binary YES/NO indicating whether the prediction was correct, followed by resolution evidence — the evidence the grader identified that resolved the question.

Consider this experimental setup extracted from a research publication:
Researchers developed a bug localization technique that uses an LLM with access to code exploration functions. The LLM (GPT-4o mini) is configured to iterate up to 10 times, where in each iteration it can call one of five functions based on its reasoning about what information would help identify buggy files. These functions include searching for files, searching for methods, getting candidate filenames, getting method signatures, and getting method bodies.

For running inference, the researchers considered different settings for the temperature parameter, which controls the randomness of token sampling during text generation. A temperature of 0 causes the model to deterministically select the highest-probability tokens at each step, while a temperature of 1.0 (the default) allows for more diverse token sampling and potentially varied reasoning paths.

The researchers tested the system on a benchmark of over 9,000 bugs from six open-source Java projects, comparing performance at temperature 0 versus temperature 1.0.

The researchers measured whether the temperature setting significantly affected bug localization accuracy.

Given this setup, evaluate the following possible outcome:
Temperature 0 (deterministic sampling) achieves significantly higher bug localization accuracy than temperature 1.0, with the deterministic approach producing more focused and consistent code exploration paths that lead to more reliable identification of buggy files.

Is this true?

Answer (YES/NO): NO